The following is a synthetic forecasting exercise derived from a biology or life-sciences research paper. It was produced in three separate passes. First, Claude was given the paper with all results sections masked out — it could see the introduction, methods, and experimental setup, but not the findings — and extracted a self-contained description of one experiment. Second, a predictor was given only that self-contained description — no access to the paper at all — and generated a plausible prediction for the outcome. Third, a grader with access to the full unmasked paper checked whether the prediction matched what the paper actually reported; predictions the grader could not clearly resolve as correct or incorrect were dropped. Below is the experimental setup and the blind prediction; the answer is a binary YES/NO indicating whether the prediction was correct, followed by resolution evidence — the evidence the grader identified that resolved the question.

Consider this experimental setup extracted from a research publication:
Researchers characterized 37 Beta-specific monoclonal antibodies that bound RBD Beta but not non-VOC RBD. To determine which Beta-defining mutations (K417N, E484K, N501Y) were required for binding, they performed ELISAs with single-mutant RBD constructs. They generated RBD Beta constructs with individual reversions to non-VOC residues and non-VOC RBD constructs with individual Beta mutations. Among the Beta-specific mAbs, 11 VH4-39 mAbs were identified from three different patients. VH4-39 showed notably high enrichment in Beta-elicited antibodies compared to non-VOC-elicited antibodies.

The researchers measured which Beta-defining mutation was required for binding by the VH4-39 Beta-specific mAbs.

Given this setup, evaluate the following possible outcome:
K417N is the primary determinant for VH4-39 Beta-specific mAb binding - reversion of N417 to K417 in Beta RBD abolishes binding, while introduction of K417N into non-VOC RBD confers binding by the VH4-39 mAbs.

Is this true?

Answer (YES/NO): NO